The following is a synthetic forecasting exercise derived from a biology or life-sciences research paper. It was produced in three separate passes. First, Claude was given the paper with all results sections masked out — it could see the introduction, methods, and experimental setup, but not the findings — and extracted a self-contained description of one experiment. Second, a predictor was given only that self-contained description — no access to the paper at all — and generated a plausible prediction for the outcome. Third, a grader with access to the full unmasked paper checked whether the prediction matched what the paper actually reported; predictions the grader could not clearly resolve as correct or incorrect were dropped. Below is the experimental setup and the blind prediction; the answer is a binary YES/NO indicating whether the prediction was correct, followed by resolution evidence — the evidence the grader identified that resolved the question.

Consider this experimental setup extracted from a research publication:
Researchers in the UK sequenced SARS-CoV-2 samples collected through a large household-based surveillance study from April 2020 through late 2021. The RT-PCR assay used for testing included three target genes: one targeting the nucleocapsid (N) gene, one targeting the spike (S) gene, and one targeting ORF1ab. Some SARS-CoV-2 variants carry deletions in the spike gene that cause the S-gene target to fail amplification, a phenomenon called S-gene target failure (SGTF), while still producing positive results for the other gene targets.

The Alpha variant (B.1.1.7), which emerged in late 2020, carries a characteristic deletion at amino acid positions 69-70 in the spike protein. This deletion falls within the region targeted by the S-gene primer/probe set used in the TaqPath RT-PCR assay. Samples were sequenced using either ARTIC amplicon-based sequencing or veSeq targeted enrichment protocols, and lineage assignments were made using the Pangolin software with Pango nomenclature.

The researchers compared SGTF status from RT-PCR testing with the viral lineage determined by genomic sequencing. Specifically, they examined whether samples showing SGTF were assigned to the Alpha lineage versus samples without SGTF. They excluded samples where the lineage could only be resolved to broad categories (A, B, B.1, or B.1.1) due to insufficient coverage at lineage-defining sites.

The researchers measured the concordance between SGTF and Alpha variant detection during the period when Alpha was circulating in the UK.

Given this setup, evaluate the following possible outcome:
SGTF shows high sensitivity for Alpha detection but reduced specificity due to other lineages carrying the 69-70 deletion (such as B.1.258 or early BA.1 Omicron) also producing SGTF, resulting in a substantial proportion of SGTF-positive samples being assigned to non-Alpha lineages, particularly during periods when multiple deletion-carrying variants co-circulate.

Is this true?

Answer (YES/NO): NO